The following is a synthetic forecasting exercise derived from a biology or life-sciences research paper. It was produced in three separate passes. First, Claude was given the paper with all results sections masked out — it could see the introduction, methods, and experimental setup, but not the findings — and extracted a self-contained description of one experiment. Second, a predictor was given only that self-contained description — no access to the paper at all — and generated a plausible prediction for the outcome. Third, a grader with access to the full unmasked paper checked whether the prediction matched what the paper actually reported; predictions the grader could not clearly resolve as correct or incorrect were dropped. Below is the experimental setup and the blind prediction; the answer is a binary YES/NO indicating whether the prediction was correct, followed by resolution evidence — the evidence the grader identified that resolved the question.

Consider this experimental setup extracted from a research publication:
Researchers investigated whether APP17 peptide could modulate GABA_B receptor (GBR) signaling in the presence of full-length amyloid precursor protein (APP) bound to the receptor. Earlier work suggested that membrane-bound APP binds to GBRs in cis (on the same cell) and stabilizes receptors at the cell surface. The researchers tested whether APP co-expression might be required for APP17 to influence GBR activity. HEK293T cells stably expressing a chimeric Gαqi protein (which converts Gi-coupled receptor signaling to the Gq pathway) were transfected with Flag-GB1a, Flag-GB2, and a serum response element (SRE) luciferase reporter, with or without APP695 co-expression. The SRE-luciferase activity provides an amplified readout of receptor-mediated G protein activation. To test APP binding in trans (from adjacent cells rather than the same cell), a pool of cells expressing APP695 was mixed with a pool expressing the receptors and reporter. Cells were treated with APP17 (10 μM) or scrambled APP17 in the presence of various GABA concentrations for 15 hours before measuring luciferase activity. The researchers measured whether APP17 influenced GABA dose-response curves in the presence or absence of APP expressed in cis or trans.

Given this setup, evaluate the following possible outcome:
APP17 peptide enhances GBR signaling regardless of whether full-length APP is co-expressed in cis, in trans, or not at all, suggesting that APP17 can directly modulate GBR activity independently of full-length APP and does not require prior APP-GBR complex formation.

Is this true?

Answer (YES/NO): NO